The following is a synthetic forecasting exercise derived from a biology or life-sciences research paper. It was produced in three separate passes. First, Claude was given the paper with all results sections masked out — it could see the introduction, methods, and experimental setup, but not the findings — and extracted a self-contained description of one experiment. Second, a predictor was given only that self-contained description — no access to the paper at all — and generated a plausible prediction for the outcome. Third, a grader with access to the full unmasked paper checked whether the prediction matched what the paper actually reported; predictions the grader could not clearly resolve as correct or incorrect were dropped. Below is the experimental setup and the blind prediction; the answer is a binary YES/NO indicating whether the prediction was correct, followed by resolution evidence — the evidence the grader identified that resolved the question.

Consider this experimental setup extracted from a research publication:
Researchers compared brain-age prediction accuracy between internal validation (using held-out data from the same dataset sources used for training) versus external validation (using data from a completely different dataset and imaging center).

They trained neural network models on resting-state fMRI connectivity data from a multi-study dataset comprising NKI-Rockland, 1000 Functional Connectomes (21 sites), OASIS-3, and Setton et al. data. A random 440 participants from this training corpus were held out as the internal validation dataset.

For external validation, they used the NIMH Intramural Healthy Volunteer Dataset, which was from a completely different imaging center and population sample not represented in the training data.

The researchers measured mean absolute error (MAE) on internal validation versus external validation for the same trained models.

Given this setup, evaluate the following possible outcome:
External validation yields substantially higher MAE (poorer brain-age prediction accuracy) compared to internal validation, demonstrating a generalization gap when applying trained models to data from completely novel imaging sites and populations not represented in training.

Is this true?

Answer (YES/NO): NO